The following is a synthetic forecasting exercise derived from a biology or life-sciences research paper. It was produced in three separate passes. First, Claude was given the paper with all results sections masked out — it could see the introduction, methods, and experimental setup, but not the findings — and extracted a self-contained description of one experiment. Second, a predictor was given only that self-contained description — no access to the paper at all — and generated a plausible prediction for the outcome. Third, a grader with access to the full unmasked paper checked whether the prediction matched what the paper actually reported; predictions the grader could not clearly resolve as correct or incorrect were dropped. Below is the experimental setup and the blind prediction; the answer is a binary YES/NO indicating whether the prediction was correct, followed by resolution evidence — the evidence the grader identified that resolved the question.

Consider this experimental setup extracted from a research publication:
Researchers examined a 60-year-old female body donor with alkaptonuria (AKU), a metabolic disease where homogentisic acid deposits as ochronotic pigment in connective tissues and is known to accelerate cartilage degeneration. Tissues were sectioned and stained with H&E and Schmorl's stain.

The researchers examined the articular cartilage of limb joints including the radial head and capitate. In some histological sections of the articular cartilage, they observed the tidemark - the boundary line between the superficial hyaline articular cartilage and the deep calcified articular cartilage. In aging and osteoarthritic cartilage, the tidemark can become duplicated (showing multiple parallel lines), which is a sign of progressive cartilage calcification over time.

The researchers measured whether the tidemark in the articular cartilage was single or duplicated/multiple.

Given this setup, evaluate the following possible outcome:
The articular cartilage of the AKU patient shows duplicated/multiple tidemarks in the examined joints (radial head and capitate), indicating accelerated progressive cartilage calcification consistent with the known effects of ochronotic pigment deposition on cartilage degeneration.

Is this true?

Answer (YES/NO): YES